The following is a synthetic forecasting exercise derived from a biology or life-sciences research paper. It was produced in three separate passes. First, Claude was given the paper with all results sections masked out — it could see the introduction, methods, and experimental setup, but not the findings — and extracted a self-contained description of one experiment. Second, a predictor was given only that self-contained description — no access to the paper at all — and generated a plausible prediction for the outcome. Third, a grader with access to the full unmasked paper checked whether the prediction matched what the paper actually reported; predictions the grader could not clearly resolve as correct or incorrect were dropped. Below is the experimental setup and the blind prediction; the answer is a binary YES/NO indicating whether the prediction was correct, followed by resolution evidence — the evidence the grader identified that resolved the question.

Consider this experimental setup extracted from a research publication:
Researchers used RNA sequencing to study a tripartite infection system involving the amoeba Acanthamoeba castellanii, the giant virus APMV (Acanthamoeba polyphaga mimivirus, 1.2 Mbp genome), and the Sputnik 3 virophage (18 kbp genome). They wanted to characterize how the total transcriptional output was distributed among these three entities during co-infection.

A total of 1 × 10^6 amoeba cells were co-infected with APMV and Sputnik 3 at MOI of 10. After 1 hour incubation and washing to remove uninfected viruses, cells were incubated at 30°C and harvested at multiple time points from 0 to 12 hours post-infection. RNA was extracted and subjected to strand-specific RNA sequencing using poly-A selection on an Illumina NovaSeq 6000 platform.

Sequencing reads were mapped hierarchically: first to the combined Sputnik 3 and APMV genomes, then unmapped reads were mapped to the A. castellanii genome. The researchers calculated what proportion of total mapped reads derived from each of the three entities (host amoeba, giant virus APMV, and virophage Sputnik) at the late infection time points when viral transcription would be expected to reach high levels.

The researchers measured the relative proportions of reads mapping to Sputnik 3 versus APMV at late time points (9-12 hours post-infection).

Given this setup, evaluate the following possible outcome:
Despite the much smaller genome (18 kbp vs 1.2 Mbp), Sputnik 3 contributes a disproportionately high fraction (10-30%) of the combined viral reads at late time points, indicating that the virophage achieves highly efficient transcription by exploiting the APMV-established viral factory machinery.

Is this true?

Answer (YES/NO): NO